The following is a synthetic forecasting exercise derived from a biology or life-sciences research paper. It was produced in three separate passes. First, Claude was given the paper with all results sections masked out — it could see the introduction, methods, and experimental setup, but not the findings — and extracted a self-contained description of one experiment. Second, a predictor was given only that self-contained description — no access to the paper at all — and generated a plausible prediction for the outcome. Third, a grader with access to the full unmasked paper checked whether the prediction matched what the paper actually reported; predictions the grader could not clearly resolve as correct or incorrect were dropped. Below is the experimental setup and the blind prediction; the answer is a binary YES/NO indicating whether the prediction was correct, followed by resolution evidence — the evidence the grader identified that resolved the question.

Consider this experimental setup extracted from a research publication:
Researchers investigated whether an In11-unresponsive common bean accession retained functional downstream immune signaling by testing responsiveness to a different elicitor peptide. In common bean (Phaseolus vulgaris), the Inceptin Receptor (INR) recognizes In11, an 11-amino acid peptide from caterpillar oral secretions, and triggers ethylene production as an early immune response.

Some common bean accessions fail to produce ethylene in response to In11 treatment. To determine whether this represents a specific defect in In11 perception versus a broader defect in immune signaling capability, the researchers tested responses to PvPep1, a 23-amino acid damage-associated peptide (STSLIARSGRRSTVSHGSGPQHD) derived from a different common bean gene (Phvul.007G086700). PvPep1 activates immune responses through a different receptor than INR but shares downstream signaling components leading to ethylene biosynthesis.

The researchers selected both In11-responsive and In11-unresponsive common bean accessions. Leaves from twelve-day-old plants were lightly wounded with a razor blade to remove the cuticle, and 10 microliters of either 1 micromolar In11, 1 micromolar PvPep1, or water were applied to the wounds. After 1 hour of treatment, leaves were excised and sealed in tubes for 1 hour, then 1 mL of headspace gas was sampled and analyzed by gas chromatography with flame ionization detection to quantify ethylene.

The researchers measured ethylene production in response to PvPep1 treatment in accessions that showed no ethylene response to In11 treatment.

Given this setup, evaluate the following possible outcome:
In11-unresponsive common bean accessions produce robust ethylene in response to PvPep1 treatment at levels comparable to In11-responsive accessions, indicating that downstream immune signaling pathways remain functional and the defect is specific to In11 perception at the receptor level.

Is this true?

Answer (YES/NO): YES